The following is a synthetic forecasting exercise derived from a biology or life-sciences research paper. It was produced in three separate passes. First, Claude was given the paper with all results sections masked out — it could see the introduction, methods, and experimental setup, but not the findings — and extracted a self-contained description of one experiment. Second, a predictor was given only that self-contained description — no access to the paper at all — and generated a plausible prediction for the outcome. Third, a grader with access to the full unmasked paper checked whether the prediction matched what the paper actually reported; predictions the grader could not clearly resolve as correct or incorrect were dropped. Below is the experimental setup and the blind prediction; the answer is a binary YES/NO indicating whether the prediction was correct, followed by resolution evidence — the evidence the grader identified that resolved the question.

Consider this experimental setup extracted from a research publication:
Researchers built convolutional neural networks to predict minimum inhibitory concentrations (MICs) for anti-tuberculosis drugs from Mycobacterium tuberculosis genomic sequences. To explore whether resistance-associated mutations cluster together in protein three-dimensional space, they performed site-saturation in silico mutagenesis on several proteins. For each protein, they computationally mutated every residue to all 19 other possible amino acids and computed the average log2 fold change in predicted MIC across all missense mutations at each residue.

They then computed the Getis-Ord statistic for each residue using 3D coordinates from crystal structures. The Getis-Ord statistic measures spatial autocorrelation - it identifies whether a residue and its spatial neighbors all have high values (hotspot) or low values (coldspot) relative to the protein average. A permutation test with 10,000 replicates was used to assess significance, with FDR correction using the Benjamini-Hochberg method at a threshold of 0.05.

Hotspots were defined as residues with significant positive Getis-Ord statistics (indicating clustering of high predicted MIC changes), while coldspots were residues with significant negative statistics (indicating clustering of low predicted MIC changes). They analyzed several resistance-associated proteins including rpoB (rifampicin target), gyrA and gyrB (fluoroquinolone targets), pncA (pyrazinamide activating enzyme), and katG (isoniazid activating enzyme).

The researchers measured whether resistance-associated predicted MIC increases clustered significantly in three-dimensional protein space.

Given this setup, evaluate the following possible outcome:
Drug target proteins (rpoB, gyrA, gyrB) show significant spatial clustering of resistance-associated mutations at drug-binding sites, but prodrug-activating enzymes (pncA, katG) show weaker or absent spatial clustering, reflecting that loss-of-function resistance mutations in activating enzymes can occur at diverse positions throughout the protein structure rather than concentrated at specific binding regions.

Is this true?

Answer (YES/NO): NO